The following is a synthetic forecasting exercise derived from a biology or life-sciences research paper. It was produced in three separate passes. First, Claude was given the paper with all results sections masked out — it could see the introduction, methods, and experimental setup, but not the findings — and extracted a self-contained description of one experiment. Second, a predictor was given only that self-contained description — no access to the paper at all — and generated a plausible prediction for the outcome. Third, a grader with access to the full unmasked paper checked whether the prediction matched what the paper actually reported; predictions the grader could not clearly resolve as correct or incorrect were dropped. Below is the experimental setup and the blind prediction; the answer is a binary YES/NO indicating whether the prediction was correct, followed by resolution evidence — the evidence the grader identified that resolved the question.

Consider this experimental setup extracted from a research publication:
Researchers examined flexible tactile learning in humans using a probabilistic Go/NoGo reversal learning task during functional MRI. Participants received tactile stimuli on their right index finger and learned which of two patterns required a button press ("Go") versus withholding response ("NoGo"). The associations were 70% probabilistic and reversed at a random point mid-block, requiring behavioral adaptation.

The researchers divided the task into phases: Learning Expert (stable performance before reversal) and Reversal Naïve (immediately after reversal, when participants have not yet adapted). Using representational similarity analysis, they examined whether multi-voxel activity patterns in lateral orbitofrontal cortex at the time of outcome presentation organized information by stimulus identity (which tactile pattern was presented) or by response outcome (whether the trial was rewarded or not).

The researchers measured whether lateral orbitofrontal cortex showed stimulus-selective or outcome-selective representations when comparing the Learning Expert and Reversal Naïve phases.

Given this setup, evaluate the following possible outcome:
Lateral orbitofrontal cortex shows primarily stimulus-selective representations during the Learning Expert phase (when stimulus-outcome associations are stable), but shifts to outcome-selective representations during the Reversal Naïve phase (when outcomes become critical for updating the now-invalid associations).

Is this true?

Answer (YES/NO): NO